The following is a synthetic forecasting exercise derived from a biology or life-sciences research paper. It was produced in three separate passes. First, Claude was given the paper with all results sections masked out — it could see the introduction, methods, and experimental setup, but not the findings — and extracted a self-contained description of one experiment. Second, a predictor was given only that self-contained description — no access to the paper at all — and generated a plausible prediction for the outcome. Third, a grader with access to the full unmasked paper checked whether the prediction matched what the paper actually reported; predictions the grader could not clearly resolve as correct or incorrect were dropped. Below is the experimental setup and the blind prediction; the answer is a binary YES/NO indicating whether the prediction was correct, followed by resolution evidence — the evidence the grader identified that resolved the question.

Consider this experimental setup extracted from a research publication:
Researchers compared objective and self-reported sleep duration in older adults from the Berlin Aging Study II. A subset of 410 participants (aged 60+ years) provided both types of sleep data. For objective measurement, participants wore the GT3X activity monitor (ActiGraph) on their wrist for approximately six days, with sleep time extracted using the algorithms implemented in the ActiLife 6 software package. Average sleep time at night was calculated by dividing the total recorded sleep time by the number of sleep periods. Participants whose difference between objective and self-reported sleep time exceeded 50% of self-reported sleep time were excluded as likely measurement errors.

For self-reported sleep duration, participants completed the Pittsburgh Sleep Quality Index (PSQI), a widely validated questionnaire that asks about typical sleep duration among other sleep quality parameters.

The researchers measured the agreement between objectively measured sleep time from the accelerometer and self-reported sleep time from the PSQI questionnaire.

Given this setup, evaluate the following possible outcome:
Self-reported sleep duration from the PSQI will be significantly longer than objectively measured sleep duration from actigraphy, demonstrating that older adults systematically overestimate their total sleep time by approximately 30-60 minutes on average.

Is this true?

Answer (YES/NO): NO